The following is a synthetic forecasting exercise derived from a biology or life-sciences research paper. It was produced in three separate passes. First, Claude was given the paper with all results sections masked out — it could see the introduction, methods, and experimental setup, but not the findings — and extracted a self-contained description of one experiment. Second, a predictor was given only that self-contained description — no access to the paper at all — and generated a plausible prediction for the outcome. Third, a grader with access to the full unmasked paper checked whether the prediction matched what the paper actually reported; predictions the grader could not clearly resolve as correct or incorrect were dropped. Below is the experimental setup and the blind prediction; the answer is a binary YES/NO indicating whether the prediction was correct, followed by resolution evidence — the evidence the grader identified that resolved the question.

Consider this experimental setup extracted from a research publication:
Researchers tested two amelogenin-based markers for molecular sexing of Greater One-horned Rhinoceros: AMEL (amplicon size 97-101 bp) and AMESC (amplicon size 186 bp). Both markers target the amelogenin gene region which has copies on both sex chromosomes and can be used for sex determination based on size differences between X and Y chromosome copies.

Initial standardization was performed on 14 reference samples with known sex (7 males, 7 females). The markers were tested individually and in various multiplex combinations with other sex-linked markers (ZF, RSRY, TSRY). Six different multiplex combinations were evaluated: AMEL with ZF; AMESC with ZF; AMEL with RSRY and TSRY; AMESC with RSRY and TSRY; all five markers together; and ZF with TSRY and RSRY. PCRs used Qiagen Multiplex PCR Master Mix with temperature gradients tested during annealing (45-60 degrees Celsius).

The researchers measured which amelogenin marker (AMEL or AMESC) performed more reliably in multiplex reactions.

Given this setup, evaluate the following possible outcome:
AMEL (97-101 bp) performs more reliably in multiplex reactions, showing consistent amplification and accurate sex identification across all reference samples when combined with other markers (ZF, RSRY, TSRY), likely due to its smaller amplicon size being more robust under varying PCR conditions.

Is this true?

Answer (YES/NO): NO